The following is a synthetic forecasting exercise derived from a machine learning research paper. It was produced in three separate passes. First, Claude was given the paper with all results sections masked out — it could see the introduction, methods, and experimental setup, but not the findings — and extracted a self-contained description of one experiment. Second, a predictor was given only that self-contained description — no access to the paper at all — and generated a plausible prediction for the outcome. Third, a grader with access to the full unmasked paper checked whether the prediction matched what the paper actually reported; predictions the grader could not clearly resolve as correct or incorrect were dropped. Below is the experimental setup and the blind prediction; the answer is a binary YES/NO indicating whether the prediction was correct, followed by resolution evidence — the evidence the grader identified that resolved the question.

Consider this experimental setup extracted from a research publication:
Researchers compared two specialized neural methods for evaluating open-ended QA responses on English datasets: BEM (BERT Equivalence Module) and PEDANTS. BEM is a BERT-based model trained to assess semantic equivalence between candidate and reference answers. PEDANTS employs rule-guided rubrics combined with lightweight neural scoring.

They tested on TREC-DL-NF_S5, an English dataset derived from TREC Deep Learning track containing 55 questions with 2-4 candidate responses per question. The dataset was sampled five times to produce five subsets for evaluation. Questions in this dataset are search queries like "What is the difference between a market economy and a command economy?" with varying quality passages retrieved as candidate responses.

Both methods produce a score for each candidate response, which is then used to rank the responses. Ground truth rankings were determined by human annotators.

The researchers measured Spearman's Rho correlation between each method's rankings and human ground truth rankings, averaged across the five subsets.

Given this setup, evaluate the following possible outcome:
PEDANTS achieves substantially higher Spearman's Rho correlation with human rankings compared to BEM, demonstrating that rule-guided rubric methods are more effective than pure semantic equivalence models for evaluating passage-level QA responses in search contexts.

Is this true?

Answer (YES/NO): NO